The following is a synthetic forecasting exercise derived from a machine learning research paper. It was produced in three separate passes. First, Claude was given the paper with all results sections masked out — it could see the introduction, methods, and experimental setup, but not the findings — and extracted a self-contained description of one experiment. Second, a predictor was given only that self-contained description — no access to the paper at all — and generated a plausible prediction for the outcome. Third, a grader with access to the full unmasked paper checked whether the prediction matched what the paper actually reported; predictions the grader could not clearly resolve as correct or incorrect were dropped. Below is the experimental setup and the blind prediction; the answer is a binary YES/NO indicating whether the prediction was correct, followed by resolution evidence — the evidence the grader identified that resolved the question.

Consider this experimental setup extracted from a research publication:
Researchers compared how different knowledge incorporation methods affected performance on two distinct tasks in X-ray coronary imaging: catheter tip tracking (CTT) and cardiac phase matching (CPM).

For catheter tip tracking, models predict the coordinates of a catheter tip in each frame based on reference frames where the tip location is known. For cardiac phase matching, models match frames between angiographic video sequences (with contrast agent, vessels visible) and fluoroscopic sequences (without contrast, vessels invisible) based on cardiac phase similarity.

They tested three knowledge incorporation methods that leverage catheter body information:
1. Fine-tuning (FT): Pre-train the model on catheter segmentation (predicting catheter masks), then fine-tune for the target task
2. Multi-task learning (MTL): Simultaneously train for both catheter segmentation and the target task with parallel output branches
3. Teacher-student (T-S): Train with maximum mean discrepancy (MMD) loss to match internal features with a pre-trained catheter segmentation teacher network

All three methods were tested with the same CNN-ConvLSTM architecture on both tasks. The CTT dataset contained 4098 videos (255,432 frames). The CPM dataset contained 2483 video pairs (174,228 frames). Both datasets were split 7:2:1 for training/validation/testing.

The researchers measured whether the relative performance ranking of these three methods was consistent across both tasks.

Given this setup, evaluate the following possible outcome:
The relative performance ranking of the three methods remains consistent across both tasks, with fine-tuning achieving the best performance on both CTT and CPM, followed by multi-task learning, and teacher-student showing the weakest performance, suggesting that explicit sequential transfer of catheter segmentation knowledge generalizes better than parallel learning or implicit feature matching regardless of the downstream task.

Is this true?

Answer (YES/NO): NO